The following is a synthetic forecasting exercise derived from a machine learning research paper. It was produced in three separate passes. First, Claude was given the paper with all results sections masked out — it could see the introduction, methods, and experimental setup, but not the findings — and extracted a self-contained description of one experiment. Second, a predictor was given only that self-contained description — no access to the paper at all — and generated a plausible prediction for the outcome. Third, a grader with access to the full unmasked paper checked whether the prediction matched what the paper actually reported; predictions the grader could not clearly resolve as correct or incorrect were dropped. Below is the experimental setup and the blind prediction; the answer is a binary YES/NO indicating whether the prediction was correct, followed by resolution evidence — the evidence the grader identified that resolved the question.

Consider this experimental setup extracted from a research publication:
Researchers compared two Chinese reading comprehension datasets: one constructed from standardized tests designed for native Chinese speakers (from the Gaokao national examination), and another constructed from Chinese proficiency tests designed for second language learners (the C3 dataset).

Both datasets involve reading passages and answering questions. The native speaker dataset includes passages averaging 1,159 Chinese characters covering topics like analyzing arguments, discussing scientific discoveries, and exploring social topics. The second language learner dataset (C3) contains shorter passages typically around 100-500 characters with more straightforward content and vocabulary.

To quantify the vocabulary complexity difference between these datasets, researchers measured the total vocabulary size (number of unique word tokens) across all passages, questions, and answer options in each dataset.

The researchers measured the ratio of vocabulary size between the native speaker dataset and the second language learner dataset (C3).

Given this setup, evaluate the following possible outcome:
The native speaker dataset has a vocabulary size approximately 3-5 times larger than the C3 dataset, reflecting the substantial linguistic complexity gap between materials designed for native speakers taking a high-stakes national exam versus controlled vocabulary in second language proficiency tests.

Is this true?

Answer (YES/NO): NO